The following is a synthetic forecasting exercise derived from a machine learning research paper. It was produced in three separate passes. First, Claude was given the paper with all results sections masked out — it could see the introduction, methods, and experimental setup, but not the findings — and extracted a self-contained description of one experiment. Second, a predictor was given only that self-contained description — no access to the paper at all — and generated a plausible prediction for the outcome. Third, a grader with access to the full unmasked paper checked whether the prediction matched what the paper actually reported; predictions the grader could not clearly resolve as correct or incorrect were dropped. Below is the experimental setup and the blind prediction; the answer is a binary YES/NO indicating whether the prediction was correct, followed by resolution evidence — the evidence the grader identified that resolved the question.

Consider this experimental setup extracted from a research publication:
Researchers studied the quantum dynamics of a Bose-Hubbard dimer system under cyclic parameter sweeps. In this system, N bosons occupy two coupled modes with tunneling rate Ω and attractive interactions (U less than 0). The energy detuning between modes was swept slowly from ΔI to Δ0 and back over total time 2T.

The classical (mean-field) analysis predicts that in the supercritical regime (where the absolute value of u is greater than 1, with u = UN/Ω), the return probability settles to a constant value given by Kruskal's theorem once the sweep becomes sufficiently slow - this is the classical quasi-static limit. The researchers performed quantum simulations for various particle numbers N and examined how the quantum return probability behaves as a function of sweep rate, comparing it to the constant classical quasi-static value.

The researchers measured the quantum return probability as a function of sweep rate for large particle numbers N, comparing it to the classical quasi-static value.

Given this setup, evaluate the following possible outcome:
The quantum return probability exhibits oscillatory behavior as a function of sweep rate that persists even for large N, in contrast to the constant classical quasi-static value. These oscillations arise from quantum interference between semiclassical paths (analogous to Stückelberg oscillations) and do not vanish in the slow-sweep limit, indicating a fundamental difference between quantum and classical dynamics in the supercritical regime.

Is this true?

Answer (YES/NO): YES